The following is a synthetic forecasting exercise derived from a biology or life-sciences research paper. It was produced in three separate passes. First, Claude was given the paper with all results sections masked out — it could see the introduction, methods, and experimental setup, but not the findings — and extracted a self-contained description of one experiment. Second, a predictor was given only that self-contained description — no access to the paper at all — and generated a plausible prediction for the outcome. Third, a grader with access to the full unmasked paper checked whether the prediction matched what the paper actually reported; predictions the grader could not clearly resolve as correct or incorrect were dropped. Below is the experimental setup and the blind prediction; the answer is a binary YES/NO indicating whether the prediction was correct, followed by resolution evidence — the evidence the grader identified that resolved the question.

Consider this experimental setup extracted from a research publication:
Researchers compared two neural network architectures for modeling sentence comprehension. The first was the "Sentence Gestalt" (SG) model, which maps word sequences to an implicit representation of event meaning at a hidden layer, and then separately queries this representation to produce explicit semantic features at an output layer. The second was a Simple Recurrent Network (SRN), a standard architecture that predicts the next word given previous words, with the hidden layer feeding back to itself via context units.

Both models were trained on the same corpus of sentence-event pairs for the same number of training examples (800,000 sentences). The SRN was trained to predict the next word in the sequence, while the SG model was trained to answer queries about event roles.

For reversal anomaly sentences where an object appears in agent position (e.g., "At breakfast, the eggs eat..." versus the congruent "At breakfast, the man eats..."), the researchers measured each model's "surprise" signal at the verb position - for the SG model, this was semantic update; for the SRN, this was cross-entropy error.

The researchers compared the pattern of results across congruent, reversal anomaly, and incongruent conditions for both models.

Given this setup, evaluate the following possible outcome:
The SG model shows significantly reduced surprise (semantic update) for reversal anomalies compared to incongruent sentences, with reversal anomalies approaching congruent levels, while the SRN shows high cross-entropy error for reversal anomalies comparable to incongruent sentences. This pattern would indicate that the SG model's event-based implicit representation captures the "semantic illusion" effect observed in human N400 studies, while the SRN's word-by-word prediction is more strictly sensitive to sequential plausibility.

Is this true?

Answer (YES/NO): YES